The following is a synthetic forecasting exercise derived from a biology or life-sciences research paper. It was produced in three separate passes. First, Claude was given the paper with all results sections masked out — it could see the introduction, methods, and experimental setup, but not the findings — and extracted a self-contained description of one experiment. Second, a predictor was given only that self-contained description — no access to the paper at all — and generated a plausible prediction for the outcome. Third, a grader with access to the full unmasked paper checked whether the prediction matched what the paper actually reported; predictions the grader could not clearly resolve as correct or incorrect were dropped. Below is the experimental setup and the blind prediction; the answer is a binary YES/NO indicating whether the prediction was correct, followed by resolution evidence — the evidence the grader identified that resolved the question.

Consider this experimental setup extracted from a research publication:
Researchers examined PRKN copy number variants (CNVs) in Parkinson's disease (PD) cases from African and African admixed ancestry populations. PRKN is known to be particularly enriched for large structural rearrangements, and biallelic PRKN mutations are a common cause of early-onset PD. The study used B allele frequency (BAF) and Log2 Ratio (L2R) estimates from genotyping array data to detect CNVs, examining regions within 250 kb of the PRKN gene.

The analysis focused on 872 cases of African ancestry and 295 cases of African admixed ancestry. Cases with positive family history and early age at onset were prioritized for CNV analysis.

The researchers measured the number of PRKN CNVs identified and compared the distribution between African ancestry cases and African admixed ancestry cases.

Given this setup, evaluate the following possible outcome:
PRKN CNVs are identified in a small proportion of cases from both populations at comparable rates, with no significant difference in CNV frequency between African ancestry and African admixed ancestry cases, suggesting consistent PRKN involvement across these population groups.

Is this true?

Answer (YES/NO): NO